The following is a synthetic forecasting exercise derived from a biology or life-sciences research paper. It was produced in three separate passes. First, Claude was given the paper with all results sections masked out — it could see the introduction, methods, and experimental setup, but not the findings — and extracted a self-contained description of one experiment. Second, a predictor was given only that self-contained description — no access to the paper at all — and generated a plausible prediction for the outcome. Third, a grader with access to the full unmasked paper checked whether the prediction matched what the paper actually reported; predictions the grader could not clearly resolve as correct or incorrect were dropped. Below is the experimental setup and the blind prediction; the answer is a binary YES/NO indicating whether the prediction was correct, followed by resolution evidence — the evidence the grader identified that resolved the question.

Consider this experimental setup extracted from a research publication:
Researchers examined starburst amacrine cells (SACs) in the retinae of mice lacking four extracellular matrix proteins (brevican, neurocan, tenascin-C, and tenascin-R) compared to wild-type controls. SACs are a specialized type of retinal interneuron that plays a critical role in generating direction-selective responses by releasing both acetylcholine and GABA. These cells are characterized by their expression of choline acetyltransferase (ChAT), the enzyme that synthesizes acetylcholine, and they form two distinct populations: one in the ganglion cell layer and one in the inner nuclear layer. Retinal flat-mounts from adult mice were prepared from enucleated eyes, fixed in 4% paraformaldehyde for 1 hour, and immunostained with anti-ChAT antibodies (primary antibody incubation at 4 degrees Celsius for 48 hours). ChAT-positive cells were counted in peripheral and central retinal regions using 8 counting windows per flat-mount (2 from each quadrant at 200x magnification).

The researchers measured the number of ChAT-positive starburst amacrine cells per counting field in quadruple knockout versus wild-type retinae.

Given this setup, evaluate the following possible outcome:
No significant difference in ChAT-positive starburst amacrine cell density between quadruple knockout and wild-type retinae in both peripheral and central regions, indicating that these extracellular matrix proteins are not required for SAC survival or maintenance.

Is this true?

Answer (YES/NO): NO